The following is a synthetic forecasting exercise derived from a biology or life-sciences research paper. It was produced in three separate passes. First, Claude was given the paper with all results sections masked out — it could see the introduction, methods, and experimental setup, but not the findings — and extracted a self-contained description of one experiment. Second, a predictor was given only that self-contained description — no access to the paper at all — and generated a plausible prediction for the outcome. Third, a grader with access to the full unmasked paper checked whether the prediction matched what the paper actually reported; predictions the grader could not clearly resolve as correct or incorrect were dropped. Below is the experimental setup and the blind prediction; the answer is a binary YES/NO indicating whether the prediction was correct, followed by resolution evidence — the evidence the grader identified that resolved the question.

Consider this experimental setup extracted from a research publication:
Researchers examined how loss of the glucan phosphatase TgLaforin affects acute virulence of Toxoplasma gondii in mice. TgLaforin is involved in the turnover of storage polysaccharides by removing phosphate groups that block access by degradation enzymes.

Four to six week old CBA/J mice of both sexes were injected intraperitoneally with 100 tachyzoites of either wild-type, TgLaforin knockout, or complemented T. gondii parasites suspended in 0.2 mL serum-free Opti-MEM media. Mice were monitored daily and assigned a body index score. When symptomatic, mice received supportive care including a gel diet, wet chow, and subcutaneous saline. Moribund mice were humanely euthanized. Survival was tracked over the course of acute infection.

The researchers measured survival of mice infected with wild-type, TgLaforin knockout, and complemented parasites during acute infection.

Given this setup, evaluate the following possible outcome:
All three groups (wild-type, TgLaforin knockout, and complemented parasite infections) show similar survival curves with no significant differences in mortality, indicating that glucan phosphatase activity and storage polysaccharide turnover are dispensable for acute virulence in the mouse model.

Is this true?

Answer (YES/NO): NO